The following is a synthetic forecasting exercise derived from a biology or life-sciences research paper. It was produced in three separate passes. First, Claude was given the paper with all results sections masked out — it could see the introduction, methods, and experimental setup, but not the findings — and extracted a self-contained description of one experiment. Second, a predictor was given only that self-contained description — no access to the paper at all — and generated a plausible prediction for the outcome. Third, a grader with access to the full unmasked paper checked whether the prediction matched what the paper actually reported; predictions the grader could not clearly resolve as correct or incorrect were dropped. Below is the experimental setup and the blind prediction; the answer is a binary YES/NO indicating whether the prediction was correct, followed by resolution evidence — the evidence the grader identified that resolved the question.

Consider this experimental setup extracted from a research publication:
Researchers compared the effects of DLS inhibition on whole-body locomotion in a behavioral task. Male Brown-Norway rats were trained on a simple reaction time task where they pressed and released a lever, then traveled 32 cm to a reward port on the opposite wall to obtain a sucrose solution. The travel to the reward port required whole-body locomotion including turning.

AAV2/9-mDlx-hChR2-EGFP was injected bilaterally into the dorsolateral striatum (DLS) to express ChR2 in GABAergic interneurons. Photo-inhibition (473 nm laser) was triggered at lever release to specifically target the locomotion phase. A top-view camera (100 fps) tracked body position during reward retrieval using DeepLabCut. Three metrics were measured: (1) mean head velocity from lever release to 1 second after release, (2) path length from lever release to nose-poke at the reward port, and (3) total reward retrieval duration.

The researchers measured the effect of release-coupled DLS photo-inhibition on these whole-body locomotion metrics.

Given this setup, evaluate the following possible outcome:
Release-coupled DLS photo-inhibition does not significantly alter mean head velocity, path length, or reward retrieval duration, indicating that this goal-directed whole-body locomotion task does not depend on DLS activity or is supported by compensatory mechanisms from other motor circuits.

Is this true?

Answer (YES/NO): NO